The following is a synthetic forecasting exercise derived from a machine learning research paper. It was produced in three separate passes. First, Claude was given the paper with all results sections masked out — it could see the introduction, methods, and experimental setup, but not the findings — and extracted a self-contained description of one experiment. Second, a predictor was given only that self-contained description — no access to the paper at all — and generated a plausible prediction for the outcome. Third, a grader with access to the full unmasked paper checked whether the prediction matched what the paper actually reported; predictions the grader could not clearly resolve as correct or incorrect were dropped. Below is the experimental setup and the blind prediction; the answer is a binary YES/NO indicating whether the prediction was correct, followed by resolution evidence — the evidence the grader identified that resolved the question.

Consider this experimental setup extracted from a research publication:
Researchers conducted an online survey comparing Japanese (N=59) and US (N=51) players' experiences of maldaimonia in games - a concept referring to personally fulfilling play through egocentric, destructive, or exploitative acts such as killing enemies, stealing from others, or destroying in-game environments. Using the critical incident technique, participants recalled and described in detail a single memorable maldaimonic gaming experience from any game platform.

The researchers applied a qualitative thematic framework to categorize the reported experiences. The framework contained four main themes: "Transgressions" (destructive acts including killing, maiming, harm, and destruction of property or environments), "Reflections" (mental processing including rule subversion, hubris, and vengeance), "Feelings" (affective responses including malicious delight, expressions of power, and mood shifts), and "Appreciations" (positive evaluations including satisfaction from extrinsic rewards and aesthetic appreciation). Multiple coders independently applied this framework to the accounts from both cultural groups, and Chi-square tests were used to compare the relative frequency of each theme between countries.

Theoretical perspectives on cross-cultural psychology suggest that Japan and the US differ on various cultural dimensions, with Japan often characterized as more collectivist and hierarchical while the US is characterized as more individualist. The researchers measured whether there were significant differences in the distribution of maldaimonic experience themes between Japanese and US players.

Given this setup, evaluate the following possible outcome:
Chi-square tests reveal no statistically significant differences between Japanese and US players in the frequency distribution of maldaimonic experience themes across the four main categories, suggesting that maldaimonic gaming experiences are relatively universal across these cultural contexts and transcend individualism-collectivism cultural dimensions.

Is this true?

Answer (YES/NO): NO